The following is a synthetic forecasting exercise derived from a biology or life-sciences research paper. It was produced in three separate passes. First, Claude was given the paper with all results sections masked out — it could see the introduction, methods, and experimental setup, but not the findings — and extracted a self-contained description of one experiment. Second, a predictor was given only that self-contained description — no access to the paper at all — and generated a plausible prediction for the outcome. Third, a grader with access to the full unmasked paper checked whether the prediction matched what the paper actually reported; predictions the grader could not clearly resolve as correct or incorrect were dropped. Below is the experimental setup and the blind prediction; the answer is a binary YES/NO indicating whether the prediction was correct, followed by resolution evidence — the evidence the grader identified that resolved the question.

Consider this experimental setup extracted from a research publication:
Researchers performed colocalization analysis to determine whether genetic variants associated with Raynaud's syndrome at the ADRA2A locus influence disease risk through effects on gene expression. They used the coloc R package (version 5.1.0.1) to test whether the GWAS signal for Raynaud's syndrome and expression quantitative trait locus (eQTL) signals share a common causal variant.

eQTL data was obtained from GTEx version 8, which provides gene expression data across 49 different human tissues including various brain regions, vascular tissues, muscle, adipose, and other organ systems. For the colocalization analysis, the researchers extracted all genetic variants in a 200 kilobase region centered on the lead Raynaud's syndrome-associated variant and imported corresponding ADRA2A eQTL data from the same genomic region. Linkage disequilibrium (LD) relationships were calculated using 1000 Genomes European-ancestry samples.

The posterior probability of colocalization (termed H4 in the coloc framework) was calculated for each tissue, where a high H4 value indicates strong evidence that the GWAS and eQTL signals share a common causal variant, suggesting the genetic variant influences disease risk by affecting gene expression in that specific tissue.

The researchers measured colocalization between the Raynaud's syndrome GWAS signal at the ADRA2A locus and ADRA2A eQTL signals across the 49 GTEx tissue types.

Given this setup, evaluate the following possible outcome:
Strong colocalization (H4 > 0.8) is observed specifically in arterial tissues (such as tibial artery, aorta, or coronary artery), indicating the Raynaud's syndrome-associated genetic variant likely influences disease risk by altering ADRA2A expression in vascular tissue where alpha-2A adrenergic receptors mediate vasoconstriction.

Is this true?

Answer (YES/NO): NO